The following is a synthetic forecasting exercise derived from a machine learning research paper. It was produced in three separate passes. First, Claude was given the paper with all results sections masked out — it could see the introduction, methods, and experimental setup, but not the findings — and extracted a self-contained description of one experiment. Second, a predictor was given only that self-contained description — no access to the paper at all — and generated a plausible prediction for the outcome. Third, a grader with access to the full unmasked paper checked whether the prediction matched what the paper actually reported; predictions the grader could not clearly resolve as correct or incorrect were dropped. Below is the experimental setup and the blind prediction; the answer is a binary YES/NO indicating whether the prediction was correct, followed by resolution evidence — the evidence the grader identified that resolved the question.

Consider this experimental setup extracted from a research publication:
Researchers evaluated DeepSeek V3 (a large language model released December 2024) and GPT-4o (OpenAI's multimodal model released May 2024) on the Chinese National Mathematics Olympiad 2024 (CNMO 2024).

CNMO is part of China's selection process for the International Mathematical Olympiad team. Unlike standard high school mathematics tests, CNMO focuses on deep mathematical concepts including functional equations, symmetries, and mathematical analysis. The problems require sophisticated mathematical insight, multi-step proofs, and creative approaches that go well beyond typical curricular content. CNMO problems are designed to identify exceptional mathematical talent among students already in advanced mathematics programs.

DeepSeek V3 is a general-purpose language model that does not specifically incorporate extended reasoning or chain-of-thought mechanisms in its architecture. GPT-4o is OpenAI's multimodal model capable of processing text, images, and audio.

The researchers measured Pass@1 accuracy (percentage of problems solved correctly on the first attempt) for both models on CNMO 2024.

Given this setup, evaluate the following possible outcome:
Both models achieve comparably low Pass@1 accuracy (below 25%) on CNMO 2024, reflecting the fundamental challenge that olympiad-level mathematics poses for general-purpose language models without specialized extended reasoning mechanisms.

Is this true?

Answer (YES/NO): NO